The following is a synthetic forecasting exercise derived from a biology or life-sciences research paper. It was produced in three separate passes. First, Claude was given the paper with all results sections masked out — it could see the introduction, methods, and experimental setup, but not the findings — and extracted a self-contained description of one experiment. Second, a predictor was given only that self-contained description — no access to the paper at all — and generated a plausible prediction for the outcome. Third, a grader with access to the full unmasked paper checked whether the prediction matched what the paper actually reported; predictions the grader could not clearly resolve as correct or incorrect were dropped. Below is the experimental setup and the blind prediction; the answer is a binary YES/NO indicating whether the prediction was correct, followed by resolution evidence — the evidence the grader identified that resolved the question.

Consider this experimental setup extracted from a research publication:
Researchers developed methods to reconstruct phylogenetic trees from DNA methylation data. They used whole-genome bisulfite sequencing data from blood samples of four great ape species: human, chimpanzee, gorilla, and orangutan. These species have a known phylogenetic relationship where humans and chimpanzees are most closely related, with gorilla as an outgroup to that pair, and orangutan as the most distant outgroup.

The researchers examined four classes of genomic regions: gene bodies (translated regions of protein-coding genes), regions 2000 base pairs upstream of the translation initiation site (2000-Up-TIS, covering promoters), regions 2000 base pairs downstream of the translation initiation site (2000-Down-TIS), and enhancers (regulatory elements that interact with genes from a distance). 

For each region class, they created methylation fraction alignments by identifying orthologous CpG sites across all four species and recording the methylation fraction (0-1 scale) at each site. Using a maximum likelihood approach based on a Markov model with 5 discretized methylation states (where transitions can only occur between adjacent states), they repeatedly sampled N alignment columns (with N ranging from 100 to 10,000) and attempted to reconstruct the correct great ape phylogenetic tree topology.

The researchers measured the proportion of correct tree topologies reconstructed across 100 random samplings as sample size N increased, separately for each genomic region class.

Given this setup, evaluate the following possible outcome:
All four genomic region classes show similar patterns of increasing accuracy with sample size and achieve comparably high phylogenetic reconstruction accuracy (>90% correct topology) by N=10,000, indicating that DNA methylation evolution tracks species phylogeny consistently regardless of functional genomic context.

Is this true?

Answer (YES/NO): NO